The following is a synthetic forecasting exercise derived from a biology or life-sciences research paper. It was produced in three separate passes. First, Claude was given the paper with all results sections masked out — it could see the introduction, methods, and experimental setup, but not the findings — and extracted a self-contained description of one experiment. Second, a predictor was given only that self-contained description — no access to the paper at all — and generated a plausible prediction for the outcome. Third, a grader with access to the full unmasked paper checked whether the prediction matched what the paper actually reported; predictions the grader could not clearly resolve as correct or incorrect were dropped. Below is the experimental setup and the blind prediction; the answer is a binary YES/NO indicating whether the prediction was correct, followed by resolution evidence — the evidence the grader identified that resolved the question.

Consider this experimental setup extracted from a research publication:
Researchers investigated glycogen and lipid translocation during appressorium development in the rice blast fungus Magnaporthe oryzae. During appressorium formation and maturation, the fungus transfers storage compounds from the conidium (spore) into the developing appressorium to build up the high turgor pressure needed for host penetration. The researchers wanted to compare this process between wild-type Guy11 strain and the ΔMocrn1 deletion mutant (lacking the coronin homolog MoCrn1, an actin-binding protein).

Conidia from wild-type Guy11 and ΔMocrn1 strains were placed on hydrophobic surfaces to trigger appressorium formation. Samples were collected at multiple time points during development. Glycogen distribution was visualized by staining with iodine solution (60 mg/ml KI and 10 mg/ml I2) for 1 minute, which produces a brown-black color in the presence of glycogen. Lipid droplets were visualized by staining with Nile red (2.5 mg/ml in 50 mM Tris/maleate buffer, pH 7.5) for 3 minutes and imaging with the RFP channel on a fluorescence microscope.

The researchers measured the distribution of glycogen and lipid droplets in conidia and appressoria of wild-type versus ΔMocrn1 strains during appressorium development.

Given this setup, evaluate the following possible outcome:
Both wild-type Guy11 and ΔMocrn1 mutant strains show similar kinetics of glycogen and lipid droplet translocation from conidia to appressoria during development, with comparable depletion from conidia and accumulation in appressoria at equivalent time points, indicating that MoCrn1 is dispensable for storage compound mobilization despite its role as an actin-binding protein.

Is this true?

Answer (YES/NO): NO